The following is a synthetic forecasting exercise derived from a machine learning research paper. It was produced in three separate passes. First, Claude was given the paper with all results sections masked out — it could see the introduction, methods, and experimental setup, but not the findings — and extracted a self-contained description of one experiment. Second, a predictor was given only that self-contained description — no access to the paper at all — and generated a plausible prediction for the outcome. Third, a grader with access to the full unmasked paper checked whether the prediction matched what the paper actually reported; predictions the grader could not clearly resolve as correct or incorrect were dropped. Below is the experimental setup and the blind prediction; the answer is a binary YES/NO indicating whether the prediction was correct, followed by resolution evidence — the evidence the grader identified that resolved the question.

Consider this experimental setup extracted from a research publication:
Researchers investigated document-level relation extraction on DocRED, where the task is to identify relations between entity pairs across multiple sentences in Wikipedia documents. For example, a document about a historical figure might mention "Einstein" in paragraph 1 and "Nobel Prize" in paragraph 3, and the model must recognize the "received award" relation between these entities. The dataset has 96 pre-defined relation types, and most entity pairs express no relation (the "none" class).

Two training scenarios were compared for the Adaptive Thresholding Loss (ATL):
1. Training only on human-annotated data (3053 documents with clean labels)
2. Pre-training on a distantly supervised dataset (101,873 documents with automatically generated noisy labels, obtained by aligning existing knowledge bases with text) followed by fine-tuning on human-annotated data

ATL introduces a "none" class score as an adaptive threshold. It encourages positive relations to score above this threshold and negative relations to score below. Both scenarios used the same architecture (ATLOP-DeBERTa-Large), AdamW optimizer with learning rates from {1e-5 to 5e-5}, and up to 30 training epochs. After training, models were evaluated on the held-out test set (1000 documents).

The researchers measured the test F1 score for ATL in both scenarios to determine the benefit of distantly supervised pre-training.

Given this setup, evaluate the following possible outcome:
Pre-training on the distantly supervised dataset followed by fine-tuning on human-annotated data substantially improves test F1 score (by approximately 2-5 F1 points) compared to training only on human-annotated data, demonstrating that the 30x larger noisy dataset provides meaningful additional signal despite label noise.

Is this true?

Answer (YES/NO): NO